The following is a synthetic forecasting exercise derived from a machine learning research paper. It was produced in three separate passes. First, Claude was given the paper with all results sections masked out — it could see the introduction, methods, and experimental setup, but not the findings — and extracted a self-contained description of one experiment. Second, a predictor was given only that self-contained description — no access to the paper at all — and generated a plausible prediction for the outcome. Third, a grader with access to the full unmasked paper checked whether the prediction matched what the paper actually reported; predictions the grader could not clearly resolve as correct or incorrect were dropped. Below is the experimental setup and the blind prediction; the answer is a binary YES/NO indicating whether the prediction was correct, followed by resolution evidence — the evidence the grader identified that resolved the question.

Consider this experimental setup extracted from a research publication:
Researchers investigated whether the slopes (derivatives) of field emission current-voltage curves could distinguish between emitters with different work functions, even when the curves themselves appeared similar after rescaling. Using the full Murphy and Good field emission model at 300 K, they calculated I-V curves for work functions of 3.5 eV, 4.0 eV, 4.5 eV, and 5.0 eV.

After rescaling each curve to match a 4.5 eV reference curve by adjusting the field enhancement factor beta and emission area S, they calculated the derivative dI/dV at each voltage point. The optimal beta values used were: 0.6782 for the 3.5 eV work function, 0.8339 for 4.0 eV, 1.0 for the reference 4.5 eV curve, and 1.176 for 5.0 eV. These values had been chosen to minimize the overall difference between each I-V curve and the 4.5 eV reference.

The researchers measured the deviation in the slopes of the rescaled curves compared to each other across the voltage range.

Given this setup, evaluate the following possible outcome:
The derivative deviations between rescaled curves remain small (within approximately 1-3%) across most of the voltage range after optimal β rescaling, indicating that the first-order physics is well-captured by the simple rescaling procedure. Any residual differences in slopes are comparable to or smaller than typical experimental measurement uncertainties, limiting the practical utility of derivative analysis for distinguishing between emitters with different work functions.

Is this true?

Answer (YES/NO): NO